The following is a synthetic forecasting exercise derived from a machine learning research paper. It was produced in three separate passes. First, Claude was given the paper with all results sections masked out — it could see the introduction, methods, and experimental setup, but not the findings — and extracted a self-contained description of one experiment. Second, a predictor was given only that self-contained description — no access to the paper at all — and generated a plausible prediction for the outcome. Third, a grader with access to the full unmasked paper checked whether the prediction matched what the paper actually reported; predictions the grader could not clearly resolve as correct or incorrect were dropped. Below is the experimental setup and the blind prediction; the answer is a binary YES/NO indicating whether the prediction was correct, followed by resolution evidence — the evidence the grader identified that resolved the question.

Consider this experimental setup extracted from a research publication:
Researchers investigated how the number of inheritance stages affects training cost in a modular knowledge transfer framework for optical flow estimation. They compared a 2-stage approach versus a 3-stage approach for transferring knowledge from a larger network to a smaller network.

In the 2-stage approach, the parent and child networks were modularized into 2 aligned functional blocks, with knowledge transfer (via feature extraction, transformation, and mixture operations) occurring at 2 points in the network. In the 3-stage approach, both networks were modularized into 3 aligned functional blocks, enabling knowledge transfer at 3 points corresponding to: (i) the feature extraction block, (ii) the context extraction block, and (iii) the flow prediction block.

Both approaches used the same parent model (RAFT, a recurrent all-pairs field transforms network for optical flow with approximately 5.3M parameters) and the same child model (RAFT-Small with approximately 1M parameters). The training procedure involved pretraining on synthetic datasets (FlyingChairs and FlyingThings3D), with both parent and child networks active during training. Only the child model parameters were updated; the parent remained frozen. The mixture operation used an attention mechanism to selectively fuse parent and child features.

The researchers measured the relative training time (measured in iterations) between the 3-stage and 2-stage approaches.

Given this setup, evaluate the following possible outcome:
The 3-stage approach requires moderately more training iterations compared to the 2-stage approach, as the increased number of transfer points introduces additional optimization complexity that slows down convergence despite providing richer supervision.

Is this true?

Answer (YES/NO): YES